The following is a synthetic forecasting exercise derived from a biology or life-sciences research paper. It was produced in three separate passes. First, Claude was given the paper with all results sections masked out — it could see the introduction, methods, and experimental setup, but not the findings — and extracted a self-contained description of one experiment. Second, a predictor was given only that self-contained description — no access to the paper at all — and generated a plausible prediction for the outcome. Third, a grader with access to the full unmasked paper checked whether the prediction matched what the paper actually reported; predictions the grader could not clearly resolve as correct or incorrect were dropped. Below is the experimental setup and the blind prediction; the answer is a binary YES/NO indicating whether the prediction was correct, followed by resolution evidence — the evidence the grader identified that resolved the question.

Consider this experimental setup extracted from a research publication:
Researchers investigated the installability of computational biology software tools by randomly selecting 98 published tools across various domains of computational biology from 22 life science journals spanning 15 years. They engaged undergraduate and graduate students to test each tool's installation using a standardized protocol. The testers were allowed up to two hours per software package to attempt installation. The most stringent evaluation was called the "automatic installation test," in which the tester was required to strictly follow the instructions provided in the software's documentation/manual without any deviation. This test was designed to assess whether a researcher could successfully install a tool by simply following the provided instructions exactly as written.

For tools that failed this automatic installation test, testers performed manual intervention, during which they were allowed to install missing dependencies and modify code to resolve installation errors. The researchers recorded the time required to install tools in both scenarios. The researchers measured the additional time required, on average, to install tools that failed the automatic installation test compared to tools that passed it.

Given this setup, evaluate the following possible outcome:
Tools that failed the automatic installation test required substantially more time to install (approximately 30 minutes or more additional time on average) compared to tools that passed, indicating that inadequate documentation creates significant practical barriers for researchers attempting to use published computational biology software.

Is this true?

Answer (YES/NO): YES